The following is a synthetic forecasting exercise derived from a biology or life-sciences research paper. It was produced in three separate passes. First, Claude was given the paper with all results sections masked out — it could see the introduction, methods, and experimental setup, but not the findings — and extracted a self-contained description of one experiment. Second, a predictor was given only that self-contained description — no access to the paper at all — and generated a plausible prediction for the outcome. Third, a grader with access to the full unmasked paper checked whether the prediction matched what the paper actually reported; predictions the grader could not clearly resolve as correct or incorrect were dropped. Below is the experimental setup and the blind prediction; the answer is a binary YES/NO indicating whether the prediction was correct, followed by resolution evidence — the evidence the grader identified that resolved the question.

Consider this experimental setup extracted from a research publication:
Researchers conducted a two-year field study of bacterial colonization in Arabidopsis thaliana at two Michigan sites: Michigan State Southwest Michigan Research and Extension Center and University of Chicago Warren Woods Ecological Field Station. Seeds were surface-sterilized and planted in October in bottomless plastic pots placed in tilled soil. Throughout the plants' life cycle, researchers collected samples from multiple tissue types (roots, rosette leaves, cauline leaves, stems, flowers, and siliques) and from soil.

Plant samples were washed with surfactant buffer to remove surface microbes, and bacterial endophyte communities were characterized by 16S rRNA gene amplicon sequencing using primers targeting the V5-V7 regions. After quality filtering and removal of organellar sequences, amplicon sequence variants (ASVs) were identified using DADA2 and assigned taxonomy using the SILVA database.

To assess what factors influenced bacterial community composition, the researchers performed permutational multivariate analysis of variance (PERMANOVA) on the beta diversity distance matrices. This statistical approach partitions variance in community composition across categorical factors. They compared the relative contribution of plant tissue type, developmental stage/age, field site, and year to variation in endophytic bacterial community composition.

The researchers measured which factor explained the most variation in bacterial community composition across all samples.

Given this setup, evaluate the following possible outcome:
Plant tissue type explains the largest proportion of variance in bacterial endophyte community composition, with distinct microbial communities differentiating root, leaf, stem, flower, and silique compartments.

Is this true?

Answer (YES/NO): YES